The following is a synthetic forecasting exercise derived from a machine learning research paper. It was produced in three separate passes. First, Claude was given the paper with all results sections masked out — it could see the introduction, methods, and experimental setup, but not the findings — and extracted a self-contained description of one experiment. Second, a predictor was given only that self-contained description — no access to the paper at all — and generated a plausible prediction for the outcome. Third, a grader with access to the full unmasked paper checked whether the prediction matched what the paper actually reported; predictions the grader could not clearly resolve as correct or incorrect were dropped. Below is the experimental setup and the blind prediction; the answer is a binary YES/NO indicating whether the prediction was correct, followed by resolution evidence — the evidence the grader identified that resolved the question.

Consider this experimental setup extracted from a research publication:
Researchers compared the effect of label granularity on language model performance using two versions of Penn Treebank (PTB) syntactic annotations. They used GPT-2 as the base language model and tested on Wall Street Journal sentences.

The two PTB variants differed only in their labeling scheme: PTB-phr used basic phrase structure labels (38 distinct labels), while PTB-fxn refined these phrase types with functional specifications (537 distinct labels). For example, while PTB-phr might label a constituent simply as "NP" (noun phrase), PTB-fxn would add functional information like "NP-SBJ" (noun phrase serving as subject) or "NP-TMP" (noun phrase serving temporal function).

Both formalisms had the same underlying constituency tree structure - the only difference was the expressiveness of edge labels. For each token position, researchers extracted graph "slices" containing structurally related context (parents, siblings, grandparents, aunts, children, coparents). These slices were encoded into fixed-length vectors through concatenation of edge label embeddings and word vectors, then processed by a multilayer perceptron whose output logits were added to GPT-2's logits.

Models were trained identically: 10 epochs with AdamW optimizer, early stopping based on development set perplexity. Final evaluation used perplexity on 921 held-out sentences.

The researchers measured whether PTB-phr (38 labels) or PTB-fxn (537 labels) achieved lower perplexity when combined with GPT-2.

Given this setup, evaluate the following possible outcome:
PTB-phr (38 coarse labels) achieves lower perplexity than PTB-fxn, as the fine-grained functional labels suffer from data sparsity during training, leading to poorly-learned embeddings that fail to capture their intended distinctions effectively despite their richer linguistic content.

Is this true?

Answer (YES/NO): NO